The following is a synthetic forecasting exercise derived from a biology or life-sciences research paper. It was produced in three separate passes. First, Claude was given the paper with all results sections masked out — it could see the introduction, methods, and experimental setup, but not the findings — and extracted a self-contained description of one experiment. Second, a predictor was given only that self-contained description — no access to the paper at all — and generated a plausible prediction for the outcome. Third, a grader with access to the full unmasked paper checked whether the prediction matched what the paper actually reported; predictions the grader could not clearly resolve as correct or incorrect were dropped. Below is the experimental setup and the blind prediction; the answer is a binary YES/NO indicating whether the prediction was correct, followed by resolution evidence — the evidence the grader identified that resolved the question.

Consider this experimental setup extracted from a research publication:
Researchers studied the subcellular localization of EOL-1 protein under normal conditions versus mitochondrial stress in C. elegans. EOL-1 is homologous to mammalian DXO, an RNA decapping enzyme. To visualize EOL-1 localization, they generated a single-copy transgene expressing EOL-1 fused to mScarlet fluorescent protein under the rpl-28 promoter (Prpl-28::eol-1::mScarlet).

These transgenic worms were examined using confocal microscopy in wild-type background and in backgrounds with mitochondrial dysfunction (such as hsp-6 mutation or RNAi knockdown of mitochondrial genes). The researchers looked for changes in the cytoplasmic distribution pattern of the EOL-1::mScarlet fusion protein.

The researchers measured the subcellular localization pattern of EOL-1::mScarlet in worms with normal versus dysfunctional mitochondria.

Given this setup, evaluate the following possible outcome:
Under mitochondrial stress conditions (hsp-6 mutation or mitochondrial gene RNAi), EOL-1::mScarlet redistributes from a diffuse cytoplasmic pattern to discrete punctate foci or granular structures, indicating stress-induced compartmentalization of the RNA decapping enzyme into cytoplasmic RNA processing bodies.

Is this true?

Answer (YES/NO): YES